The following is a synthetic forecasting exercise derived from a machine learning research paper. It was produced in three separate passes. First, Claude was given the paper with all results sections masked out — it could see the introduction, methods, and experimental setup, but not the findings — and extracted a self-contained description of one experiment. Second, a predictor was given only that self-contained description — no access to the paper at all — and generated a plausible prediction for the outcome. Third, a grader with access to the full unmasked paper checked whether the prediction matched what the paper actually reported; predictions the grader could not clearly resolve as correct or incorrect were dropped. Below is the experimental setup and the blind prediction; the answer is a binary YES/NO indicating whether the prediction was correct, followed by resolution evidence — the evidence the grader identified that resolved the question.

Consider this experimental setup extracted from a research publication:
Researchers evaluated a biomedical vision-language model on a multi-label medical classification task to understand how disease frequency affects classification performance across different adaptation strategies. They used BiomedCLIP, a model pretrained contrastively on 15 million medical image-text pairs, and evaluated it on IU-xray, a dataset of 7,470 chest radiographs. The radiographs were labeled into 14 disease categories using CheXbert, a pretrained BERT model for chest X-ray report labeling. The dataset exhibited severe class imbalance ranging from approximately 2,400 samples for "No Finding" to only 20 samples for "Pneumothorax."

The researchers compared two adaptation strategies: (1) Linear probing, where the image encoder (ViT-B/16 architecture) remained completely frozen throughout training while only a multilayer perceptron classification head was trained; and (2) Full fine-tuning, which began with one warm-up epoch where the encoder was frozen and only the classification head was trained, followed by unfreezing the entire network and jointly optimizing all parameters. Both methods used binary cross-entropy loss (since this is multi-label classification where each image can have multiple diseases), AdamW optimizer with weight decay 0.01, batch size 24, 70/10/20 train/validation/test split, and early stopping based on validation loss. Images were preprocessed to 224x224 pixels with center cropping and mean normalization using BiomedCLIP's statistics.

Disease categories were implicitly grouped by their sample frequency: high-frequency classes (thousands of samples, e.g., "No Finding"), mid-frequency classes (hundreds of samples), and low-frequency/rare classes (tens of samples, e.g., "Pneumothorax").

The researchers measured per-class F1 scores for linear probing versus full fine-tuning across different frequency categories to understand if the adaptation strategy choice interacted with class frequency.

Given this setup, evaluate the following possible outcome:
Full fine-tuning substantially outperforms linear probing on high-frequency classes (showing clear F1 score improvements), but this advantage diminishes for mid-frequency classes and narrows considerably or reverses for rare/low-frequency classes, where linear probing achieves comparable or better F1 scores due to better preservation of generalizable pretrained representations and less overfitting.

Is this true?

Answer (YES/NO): YES